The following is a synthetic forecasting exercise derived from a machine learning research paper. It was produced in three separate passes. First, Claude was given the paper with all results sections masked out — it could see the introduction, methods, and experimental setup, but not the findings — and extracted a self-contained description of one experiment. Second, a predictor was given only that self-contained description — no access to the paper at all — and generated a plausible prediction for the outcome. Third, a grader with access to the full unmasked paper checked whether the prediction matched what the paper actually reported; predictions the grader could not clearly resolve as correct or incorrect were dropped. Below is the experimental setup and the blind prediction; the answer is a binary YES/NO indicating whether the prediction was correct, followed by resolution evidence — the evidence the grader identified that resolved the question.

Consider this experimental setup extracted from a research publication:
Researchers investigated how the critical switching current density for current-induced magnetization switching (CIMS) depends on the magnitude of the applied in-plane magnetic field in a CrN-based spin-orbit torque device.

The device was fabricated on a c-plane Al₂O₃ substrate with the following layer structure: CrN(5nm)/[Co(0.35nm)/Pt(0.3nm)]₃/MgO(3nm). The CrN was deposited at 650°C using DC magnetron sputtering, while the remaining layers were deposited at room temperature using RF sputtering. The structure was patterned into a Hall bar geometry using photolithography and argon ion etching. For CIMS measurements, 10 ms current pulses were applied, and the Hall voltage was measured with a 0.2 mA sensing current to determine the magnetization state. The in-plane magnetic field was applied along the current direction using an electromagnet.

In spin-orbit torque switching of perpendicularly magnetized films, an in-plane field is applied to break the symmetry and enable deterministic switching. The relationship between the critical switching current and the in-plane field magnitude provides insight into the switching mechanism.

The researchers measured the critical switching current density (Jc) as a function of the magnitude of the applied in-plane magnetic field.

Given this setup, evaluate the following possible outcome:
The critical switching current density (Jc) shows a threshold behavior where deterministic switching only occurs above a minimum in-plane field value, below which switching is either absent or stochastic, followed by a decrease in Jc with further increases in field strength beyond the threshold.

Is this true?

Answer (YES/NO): YES